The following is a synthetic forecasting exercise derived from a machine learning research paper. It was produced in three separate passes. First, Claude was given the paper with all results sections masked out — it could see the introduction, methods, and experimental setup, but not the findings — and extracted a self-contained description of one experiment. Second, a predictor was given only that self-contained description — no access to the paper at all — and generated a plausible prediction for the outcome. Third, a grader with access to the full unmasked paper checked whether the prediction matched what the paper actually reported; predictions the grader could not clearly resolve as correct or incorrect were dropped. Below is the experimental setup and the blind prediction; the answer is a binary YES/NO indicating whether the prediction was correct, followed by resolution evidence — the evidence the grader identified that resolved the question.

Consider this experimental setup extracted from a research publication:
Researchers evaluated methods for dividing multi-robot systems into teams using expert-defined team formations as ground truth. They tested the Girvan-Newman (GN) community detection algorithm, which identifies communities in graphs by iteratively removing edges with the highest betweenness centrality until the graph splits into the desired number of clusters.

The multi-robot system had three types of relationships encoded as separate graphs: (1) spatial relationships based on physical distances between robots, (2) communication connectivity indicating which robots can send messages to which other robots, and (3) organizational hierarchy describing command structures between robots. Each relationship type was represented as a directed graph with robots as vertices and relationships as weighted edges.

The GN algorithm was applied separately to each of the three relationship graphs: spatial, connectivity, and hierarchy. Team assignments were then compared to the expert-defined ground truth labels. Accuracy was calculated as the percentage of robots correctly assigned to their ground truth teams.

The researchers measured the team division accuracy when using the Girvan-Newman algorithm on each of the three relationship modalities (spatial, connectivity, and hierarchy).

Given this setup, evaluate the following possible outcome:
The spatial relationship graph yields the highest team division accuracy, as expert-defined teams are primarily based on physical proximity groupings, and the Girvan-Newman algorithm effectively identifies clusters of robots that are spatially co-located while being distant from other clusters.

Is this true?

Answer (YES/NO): NO